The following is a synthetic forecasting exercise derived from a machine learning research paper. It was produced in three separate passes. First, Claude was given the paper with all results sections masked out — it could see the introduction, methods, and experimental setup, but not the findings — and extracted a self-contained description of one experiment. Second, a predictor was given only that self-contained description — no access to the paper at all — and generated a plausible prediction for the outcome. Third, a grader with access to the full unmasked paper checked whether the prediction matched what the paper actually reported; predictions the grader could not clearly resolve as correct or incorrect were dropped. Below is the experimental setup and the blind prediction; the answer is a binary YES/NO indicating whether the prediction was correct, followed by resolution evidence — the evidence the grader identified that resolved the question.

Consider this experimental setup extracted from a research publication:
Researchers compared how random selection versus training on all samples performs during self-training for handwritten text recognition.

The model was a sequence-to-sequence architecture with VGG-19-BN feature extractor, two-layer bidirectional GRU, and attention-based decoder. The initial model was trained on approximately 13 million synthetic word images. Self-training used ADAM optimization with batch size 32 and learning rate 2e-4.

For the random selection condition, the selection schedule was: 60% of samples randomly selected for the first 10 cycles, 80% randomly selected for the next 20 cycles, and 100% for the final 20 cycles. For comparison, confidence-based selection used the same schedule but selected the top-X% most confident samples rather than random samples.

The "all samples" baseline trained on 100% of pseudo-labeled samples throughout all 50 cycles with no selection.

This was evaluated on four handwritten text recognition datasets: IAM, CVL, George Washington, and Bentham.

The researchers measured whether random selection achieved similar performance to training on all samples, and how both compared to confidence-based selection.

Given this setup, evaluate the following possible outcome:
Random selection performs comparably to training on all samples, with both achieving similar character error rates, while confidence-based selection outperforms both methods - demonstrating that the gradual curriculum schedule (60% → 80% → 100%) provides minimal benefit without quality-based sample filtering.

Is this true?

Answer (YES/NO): YES